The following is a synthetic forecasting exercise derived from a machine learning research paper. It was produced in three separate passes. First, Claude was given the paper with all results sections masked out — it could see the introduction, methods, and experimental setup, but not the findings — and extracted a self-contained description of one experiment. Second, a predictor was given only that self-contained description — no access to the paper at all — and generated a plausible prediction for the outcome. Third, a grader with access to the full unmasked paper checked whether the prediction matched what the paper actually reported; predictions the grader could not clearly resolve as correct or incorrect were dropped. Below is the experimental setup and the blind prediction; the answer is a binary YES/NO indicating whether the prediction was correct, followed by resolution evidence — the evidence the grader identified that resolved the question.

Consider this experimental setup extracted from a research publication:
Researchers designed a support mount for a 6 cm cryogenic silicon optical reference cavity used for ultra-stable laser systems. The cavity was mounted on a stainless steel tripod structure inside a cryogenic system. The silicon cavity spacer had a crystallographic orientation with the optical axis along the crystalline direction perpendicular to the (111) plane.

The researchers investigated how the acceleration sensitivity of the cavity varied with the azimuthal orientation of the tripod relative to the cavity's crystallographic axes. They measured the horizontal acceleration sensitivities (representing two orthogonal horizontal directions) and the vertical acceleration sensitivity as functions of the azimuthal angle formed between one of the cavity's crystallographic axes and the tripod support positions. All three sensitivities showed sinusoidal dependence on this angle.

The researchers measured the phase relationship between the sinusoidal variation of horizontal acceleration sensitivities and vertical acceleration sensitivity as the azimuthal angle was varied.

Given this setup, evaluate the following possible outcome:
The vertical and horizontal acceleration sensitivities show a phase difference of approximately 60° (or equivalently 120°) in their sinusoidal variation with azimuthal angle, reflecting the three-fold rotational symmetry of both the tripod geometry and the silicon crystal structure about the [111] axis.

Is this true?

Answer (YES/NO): NO